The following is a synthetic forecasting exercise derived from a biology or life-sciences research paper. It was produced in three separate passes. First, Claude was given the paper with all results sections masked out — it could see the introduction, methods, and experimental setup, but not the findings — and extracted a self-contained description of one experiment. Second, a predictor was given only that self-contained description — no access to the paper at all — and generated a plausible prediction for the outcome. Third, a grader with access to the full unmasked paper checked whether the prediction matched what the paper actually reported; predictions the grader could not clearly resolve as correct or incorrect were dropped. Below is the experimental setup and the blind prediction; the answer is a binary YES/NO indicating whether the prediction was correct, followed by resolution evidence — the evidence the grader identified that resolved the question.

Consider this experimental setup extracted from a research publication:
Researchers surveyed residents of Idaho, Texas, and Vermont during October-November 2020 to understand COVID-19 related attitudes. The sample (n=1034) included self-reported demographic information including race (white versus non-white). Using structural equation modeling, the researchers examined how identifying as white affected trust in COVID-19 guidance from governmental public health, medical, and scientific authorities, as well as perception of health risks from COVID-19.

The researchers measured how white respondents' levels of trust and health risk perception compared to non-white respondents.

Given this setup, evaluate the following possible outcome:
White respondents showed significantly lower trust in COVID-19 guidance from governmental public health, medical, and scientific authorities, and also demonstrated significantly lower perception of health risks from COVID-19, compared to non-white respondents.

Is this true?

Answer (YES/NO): NO